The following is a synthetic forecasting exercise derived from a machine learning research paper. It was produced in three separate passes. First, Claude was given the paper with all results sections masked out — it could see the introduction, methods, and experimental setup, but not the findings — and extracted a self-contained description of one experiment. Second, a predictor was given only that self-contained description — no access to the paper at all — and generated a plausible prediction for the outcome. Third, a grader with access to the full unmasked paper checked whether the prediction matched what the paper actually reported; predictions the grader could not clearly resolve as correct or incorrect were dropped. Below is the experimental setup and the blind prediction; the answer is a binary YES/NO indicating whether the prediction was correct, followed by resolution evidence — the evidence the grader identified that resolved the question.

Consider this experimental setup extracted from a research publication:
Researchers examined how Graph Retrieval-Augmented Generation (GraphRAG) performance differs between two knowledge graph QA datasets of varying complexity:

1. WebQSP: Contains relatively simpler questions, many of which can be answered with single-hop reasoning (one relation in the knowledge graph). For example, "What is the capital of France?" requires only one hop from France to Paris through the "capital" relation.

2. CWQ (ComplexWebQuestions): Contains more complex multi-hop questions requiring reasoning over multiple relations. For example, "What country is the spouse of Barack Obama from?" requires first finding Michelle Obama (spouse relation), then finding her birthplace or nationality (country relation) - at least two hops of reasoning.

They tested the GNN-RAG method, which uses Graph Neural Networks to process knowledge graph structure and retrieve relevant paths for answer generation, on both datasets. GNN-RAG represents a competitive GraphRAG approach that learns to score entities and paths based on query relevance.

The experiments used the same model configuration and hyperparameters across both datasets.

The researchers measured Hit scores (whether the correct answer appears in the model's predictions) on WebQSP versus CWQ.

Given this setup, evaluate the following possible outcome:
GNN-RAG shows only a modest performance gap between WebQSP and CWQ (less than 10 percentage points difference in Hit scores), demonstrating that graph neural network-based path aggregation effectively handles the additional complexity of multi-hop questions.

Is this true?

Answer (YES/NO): NO